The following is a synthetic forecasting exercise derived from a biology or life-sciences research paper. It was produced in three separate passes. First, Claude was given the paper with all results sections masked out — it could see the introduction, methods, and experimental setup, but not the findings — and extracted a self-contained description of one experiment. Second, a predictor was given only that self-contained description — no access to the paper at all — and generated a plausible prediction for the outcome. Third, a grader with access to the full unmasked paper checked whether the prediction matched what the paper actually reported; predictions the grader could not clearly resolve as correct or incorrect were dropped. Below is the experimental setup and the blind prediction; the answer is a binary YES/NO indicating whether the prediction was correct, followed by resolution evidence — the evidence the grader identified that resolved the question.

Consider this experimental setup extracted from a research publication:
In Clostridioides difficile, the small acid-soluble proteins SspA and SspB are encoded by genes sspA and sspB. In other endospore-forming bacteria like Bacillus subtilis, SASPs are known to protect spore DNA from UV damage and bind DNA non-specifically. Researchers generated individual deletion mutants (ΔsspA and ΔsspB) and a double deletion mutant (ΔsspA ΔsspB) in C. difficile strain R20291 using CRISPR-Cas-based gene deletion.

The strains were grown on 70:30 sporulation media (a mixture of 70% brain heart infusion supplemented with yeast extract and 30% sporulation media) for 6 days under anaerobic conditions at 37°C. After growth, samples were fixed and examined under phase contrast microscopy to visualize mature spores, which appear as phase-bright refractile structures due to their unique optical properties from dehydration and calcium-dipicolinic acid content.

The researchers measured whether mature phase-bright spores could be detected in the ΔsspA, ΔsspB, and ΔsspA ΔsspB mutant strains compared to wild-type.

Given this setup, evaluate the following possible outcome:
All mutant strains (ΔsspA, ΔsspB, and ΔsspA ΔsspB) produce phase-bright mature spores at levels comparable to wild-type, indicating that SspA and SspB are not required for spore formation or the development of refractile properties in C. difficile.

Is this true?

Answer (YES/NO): NO